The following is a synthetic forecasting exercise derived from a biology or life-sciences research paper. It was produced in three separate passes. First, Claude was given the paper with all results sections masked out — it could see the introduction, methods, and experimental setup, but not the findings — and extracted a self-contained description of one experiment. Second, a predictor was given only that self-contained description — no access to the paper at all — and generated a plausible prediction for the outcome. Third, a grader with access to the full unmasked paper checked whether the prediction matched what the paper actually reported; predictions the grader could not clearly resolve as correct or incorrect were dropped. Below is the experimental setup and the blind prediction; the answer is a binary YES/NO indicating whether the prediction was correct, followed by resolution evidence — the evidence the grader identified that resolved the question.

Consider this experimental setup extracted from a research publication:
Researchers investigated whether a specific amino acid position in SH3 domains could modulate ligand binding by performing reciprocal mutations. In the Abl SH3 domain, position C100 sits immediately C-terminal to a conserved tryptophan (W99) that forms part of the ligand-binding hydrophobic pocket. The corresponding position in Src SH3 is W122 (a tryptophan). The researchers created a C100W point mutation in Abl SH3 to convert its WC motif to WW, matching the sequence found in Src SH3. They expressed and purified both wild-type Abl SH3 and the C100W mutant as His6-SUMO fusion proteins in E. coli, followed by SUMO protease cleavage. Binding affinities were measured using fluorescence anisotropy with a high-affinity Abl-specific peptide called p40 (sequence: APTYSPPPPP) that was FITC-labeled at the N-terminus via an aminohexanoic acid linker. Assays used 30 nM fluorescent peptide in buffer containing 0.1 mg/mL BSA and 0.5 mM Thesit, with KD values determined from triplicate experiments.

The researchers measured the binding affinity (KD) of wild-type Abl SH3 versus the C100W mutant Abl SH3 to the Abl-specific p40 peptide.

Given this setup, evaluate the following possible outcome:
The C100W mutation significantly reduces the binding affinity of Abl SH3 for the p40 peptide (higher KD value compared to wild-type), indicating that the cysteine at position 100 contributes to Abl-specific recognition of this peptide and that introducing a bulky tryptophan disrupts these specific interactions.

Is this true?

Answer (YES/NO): YES